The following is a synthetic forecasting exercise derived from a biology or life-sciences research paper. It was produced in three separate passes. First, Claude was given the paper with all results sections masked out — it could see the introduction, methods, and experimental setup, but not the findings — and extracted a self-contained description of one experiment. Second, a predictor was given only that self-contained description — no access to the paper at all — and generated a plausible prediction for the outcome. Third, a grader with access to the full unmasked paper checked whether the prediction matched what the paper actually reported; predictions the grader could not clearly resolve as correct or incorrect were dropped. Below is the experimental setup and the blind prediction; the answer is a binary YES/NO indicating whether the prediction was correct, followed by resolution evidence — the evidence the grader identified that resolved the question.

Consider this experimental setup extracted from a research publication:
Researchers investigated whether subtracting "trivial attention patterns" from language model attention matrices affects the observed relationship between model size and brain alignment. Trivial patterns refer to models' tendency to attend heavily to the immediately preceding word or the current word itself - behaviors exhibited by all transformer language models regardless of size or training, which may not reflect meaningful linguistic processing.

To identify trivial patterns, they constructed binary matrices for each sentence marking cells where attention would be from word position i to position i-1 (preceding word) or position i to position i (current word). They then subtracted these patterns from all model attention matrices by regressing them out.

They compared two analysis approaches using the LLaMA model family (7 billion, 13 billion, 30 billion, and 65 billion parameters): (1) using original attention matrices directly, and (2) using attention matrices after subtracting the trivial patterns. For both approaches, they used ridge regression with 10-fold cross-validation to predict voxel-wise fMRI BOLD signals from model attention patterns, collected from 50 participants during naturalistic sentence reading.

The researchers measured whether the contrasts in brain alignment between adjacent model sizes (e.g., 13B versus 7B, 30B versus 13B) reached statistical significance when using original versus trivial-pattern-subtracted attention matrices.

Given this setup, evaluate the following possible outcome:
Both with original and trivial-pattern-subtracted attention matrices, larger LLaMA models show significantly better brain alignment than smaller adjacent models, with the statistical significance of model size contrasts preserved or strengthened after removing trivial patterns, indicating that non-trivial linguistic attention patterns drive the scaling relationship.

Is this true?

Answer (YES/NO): NO